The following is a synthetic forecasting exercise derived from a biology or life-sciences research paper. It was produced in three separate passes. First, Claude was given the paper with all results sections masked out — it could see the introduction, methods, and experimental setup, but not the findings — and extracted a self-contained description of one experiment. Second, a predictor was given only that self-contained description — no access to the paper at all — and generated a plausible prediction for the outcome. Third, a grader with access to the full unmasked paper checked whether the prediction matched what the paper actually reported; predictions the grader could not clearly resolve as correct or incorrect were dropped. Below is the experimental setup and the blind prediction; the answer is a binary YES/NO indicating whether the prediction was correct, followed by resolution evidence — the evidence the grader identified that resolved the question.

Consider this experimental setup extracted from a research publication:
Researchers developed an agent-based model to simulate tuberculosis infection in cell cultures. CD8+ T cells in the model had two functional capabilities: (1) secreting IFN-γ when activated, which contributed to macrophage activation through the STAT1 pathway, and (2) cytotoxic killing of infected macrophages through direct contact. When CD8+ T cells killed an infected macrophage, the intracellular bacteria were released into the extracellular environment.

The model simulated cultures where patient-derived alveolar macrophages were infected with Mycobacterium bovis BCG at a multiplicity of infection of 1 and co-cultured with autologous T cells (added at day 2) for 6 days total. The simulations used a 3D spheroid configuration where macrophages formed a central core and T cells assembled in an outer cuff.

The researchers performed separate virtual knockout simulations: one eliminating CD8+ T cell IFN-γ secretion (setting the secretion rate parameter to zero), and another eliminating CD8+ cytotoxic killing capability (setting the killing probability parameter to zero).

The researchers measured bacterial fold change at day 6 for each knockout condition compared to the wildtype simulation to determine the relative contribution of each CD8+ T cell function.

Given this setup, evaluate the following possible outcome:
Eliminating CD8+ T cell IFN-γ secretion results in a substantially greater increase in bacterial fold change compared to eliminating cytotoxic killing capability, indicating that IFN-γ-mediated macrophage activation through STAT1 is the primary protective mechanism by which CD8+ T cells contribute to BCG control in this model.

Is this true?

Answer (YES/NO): YES